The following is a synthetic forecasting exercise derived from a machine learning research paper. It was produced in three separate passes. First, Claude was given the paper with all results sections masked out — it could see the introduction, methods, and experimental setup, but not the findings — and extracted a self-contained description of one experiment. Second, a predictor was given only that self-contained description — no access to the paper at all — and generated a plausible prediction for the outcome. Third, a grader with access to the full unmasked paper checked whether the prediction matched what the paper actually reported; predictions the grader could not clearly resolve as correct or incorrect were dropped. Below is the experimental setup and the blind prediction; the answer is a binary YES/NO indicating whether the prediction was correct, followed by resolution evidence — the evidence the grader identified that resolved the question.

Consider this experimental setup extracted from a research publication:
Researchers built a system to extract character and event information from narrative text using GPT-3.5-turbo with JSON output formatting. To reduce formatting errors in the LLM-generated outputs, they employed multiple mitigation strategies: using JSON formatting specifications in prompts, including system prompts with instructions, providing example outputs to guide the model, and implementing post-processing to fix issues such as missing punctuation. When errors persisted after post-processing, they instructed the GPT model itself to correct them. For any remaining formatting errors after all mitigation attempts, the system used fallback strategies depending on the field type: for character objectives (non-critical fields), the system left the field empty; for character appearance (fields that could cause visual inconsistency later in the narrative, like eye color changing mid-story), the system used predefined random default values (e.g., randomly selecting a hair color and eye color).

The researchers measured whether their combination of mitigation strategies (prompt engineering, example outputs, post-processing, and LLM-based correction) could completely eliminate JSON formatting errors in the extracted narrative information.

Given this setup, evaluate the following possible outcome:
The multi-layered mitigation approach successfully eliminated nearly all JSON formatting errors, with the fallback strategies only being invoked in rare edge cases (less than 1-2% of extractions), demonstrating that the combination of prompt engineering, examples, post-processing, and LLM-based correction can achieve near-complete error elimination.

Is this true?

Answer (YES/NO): NO